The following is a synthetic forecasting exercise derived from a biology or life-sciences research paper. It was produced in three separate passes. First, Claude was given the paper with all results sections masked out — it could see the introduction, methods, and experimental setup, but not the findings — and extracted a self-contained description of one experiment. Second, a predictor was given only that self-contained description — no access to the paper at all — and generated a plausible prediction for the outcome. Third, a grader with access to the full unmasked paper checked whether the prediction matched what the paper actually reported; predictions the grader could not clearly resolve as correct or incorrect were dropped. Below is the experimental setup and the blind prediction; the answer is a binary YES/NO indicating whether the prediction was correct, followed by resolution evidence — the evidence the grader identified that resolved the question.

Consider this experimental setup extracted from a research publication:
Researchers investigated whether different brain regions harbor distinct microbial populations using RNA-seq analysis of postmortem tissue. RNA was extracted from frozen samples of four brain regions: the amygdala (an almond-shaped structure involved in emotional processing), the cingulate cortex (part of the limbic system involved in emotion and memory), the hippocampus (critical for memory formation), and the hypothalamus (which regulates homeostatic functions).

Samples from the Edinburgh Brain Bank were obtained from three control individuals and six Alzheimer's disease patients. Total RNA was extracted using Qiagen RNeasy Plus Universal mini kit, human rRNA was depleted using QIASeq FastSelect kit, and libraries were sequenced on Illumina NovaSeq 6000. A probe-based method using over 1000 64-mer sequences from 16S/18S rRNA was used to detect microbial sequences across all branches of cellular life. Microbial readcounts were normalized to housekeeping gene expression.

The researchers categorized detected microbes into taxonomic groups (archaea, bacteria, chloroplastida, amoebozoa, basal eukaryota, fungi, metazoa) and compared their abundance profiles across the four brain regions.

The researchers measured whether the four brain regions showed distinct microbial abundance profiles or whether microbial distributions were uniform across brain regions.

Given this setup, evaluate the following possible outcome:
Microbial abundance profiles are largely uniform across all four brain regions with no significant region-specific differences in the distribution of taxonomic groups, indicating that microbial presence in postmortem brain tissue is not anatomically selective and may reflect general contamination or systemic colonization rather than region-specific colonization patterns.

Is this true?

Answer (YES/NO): NO